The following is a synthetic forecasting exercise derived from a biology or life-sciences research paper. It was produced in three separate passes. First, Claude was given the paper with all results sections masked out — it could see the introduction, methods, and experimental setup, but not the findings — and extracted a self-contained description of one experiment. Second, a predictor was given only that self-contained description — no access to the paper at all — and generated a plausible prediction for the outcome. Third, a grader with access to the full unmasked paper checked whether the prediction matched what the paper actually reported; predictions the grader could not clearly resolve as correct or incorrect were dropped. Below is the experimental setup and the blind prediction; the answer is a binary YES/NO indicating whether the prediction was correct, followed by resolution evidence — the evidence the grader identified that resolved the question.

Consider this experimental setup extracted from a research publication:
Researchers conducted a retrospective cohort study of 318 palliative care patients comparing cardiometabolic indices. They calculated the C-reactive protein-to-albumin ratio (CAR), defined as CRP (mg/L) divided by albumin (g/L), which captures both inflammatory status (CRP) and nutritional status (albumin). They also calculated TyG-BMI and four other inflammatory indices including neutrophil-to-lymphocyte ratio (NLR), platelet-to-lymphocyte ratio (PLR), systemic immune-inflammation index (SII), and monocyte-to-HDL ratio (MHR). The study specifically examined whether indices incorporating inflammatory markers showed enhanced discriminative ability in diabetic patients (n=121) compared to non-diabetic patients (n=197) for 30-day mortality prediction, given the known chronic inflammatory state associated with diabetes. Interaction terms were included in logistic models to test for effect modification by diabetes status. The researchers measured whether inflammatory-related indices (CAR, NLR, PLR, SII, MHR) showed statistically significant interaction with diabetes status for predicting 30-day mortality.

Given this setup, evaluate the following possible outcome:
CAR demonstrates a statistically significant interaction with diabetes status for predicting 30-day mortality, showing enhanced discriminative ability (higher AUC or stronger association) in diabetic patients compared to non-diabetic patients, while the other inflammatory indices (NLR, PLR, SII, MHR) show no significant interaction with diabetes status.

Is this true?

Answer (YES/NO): NO